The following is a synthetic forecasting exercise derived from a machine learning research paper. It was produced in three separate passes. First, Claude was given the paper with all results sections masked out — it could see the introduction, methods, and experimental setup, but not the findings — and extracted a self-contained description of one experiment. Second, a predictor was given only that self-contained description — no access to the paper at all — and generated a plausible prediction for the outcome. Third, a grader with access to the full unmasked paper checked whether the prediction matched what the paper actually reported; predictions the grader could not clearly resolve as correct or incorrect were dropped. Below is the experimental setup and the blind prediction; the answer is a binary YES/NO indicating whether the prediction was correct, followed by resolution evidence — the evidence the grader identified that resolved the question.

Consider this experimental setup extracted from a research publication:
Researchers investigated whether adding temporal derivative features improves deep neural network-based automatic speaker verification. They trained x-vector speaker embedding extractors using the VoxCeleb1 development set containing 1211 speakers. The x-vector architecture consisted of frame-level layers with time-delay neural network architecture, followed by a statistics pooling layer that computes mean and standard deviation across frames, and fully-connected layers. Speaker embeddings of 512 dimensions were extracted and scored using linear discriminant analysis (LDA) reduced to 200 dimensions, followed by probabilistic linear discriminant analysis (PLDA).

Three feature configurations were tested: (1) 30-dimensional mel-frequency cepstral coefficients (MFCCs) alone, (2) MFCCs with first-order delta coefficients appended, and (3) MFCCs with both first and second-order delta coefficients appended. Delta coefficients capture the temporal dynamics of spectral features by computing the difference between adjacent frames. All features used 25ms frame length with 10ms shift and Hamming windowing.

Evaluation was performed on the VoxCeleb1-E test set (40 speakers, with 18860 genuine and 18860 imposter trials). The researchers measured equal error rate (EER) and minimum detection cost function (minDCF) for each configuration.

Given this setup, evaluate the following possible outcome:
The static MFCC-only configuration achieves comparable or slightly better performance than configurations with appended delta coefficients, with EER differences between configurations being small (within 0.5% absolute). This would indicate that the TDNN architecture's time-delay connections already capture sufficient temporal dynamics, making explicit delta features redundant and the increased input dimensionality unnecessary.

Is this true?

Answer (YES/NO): YES